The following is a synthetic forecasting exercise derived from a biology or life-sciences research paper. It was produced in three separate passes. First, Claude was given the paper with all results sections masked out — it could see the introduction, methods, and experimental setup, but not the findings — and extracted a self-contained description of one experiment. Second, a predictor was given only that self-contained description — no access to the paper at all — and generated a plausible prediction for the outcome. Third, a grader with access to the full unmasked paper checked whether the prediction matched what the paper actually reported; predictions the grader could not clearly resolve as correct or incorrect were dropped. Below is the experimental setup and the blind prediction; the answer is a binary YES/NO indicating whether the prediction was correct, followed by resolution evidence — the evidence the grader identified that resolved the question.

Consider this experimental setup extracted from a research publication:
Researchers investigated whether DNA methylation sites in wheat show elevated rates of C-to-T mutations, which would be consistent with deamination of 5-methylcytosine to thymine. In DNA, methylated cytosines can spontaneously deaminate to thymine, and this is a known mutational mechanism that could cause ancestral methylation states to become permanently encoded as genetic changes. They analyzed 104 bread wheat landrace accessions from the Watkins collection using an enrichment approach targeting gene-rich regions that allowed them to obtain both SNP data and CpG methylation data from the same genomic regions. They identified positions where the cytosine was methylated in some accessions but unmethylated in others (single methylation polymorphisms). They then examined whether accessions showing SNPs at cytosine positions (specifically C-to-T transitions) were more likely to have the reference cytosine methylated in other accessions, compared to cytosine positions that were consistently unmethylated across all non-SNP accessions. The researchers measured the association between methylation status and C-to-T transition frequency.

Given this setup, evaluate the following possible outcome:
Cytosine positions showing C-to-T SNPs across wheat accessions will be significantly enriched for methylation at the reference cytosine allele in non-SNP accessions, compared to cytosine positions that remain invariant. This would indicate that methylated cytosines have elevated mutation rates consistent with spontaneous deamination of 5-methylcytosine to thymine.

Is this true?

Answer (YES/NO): YES